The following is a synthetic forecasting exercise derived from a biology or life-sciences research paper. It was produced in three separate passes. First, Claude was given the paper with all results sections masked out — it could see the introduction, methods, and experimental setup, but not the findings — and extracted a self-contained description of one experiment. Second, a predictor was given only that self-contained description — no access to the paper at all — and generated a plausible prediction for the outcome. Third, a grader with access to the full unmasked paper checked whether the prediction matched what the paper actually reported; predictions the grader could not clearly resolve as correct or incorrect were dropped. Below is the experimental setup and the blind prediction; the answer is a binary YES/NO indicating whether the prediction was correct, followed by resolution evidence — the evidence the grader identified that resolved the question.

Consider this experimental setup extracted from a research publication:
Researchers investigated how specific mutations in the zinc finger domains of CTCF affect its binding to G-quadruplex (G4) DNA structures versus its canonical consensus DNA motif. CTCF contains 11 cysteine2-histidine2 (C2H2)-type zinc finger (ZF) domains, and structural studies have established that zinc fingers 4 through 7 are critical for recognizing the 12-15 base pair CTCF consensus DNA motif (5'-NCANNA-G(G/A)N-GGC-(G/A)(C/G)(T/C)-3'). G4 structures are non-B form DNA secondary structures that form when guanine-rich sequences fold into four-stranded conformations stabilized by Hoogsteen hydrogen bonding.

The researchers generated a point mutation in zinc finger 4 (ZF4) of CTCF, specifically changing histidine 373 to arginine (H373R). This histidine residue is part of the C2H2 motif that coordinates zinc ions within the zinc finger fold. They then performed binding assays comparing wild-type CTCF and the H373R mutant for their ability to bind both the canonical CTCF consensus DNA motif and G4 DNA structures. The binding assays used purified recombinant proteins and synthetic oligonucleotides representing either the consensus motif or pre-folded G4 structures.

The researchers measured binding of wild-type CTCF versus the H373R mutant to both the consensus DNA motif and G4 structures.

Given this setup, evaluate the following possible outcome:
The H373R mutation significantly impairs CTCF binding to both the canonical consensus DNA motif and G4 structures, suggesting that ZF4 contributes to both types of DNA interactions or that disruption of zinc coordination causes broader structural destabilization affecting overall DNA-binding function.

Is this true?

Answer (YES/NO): NO